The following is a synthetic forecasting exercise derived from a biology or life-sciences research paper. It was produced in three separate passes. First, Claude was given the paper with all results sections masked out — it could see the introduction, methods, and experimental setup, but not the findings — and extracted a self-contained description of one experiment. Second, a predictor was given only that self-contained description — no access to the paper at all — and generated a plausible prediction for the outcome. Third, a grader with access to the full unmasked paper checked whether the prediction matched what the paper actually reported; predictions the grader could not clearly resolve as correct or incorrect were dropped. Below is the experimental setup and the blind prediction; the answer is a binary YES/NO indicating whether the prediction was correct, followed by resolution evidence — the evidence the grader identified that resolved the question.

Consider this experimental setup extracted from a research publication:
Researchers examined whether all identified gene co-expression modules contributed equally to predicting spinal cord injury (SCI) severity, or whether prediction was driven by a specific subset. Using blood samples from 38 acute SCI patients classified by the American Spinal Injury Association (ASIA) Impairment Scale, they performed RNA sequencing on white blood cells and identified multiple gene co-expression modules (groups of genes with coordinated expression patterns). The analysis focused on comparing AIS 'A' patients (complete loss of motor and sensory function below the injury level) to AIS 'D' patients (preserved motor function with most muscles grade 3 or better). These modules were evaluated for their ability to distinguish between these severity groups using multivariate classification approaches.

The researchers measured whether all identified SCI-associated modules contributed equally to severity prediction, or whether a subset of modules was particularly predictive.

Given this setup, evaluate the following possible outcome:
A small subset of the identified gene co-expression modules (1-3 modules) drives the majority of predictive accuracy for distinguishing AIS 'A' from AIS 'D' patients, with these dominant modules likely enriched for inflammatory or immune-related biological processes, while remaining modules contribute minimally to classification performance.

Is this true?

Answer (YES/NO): NO